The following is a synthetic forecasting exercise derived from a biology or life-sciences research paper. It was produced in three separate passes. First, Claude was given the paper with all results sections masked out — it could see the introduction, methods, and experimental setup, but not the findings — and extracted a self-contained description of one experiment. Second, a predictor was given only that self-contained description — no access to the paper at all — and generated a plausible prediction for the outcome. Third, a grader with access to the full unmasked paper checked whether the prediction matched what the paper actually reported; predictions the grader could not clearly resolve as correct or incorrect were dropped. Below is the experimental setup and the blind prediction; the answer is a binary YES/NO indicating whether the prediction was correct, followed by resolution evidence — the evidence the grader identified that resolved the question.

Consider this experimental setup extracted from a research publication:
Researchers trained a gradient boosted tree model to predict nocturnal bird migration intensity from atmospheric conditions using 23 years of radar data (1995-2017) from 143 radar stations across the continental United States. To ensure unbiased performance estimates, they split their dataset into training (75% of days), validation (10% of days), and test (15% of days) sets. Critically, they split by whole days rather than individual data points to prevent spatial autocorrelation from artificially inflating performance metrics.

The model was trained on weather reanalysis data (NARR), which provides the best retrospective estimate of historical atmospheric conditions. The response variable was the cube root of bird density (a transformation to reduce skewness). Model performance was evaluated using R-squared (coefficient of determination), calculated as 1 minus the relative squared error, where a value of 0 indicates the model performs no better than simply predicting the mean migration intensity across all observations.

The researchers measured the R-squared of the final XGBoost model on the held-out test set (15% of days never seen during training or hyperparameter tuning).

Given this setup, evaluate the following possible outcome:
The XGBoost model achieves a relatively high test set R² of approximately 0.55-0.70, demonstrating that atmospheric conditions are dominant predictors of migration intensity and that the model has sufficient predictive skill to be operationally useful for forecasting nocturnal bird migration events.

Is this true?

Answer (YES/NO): NO